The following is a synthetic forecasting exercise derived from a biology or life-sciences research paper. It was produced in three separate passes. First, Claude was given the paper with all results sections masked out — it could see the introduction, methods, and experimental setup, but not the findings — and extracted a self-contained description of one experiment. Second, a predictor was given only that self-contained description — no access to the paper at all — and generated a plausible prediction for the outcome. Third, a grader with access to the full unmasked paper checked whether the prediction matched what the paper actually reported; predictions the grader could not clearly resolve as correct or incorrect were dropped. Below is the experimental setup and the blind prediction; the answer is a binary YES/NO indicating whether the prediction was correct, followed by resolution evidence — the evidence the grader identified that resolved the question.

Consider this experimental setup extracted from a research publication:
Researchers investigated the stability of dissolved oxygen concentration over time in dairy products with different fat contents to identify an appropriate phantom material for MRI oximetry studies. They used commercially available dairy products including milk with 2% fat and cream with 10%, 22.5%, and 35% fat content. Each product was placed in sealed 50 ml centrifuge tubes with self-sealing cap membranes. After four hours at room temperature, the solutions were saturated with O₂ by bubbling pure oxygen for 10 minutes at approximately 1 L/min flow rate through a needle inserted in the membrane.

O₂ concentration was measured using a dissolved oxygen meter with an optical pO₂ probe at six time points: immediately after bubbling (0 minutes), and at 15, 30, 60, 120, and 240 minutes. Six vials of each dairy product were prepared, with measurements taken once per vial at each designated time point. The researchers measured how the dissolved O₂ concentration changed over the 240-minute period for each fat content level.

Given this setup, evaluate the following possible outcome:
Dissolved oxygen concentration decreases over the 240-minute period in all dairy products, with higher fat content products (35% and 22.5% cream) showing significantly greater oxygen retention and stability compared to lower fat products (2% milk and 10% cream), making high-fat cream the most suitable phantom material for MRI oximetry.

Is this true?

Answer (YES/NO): NO